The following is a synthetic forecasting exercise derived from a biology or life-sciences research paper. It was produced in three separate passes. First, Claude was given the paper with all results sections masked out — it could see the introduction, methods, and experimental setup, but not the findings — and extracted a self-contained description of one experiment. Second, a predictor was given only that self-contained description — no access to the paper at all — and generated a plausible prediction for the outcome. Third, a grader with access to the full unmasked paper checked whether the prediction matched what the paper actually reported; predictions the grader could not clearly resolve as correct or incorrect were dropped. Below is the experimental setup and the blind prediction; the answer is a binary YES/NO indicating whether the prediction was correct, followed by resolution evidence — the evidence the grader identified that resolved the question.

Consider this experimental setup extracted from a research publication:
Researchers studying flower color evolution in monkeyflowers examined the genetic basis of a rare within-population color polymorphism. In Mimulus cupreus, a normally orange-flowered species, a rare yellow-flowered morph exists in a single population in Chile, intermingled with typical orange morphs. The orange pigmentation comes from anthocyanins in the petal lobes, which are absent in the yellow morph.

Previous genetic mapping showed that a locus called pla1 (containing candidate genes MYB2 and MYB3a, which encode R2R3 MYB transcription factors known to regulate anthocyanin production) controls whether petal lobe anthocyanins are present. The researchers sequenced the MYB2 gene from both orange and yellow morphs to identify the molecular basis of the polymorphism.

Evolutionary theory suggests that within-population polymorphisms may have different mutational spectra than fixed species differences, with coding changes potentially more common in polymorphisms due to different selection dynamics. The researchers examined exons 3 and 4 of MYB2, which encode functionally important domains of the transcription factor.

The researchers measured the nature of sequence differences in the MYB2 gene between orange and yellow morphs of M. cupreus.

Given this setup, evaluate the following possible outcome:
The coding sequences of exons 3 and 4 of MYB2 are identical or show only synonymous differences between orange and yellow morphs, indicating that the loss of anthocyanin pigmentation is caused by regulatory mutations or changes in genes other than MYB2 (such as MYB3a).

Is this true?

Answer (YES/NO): NO